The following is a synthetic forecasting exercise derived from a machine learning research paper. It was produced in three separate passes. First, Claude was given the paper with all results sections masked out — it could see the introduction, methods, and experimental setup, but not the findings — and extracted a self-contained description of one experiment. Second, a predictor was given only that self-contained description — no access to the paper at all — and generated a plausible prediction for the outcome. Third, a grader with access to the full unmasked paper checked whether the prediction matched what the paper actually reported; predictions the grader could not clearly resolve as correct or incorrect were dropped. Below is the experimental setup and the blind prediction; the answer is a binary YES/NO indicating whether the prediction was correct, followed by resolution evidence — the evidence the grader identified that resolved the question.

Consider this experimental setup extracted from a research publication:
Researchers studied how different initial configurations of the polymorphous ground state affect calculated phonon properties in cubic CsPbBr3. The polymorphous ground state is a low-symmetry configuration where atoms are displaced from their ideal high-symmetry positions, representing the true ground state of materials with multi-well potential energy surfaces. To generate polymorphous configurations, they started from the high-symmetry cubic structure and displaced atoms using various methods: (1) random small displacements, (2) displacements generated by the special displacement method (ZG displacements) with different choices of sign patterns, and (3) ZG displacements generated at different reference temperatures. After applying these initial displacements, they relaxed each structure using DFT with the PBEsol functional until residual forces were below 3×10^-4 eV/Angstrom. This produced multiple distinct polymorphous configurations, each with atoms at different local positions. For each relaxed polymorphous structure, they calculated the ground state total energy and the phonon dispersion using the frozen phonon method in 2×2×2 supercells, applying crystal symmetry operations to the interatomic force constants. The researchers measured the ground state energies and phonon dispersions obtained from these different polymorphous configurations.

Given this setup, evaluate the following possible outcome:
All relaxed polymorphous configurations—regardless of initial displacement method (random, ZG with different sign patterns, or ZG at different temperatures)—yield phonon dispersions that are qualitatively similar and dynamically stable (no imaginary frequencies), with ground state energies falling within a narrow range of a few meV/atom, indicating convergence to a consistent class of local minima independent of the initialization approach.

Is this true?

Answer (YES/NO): YES